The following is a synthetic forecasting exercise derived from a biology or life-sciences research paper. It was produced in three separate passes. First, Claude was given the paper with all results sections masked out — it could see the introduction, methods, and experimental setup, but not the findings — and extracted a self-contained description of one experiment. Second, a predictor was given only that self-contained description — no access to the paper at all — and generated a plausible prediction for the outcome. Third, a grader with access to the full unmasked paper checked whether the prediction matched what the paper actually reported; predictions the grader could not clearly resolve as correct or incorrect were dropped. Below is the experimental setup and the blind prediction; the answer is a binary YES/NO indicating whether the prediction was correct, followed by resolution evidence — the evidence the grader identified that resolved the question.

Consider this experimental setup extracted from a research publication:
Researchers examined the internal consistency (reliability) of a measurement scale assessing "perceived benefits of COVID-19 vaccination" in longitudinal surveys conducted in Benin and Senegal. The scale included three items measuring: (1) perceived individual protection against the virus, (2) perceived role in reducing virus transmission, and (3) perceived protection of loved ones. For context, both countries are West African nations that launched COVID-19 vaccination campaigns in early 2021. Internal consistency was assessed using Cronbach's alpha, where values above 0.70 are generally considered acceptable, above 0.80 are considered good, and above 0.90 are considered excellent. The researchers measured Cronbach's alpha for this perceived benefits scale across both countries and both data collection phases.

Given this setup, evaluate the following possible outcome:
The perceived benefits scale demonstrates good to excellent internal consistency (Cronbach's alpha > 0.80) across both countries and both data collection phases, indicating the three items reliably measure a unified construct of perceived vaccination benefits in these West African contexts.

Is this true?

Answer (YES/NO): YES